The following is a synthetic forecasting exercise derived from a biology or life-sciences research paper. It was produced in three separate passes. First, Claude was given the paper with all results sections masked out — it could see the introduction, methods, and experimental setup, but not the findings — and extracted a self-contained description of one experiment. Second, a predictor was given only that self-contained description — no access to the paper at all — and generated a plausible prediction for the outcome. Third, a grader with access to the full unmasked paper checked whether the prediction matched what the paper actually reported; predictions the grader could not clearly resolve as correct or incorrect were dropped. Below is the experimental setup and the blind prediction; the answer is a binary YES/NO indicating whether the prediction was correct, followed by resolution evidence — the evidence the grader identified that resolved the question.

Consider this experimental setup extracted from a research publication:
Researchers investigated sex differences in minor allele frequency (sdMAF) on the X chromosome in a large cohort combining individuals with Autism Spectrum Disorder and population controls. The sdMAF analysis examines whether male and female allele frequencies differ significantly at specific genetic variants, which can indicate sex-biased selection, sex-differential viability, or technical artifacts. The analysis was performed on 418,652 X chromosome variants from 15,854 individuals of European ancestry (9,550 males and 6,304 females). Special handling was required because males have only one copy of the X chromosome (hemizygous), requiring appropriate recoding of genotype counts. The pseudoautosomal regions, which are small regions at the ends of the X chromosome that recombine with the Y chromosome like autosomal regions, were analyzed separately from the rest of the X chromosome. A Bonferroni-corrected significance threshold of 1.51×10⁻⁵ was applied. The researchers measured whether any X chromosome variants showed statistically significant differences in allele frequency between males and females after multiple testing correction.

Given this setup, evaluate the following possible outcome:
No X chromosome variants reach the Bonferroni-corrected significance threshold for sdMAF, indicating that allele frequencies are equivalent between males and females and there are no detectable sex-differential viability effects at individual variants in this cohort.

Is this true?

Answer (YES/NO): NO